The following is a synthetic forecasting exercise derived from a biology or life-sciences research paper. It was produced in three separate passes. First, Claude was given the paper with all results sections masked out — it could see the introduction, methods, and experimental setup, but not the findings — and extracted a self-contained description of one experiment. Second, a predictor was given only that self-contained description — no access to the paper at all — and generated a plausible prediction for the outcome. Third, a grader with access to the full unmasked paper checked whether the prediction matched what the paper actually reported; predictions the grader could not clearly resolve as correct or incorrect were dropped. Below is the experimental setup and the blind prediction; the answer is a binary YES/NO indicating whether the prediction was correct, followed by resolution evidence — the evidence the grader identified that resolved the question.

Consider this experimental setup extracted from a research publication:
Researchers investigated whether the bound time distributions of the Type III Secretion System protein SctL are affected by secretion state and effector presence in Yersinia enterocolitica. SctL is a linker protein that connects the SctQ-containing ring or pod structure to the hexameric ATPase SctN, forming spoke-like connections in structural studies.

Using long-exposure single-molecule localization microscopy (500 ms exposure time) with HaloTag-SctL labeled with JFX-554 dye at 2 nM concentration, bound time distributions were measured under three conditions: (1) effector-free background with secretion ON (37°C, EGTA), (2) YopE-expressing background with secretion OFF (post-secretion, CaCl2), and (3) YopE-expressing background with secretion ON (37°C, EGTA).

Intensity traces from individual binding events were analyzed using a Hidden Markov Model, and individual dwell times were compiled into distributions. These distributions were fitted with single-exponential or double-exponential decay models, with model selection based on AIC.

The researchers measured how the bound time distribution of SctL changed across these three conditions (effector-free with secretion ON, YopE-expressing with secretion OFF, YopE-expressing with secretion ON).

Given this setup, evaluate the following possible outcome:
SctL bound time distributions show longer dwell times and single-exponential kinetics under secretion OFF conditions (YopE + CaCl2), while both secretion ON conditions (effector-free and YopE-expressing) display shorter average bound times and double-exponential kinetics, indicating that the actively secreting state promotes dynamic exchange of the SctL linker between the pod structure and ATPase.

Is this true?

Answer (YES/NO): NO